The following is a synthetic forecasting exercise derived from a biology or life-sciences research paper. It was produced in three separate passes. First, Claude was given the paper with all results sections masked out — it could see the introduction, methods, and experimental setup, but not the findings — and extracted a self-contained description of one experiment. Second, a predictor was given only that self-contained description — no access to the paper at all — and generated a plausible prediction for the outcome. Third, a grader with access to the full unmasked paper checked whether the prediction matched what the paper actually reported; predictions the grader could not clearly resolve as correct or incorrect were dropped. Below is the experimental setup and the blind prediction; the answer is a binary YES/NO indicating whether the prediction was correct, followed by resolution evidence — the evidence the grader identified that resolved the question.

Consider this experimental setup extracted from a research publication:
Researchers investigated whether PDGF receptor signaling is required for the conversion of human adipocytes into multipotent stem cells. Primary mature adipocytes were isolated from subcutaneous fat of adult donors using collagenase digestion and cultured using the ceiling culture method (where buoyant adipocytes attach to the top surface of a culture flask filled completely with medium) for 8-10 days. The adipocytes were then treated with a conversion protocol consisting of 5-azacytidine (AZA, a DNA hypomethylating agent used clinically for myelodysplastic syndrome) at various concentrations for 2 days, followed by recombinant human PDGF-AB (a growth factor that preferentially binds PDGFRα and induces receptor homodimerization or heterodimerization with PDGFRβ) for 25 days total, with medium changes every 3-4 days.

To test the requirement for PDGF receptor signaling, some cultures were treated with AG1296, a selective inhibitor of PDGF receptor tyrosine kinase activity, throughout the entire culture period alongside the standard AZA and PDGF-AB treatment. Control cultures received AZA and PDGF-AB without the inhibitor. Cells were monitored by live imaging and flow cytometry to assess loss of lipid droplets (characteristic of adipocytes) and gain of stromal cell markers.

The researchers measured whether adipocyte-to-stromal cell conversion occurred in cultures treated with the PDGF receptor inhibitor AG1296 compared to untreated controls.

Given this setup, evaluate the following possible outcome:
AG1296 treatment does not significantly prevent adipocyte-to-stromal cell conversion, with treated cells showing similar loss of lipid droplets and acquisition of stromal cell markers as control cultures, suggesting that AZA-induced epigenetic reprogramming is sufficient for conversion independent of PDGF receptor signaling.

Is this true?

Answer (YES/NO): NO